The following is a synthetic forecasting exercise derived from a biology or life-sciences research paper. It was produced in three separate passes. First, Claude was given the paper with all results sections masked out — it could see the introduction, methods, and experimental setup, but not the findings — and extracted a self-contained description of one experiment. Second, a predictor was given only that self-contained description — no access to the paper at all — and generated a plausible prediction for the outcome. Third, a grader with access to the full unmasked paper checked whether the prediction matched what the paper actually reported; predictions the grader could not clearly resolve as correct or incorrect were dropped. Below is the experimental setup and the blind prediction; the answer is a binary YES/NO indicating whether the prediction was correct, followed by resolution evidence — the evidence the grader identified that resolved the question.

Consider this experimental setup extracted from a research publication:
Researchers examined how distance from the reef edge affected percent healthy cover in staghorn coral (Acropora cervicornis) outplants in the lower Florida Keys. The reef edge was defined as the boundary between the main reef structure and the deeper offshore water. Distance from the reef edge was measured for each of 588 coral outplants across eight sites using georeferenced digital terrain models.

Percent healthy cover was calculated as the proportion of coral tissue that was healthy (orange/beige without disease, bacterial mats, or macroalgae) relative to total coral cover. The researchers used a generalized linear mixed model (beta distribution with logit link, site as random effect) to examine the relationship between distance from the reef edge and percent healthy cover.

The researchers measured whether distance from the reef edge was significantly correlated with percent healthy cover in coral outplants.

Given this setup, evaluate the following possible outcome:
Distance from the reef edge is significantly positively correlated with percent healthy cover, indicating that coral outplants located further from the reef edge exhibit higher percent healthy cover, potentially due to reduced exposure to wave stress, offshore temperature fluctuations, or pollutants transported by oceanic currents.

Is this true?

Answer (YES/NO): NO